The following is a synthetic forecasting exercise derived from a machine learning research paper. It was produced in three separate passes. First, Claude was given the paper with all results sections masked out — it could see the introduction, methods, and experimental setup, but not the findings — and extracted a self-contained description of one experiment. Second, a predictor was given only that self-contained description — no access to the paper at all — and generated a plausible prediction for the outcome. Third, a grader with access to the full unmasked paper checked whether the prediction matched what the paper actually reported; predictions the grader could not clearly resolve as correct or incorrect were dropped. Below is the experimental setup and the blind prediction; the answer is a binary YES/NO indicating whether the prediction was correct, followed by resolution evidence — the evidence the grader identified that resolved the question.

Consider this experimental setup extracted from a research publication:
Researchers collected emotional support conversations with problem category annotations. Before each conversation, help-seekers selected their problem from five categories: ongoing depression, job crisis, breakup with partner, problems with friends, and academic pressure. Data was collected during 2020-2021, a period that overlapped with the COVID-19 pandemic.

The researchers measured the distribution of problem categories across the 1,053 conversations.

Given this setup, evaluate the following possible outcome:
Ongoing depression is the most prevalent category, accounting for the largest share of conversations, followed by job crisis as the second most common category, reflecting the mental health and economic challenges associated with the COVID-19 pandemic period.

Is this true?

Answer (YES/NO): YES